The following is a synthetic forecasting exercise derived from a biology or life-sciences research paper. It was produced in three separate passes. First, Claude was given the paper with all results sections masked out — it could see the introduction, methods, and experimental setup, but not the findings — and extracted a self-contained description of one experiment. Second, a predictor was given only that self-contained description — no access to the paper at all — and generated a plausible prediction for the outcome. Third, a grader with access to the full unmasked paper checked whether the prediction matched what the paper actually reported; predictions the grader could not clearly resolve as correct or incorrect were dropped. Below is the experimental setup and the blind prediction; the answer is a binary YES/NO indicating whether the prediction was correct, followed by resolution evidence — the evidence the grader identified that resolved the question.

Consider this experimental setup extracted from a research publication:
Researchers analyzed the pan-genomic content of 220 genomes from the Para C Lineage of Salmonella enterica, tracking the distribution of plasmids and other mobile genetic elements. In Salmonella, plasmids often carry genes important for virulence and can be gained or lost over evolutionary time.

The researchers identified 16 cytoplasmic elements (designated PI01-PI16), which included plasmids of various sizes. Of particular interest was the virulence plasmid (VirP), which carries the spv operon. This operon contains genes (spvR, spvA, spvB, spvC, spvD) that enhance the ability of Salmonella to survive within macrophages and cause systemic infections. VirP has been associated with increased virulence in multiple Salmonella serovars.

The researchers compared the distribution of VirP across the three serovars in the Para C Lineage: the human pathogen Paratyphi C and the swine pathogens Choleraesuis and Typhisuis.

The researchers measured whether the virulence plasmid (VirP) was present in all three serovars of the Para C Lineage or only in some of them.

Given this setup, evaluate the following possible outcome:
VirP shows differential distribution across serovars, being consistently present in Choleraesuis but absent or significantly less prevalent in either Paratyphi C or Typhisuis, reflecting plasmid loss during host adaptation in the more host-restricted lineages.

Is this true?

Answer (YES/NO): NO